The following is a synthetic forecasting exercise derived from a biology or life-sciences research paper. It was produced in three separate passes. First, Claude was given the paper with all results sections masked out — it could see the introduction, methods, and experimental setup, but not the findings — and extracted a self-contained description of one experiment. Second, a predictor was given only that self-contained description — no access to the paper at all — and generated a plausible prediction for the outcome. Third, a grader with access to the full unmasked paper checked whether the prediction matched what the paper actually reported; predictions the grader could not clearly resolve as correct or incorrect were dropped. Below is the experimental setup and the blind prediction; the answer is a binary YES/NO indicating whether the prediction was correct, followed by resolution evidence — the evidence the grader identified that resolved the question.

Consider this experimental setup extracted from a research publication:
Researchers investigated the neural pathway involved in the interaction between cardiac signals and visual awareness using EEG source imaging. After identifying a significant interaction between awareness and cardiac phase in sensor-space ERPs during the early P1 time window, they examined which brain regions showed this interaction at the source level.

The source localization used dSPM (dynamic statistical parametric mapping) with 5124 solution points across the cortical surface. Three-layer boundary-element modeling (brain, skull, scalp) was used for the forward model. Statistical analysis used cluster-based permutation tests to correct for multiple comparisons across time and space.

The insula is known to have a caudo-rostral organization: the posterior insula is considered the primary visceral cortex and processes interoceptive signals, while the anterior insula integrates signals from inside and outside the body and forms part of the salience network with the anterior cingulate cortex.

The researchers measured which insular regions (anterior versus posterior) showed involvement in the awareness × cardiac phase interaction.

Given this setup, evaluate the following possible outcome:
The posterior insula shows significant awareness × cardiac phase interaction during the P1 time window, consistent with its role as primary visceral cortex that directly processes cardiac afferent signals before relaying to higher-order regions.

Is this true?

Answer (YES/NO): NO